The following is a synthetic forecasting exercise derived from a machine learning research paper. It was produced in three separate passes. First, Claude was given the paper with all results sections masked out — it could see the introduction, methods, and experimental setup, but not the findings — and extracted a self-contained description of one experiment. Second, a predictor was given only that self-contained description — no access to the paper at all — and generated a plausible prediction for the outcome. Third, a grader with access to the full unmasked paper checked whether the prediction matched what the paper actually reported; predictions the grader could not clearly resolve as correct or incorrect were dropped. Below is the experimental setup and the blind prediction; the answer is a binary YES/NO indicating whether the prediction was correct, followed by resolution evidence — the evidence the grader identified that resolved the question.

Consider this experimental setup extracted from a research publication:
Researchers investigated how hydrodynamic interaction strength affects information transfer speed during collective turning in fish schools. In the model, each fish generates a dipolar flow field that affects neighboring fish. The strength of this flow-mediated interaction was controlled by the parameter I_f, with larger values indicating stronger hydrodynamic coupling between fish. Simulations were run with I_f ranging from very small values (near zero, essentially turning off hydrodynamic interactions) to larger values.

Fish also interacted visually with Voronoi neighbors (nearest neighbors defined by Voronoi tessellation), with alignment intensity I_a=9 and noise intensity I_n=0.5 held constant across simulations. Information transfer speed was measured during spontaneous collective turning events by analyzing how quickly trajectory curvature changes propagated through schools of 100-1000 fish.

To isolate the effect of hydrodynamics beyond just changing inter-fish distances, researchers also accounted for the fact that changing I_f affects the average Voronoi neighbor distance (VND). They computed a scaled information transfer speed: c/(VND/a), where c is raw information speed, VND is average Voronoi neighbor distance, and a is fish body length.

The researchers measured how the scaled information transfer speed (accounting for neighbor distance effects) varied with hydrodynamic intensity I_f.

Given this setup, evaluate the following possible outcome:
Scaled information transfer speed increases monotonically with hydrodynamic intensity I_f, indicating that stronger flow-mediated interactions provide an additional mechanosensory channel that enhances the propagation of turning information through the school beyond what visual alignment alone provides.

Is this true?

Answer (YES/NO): YES